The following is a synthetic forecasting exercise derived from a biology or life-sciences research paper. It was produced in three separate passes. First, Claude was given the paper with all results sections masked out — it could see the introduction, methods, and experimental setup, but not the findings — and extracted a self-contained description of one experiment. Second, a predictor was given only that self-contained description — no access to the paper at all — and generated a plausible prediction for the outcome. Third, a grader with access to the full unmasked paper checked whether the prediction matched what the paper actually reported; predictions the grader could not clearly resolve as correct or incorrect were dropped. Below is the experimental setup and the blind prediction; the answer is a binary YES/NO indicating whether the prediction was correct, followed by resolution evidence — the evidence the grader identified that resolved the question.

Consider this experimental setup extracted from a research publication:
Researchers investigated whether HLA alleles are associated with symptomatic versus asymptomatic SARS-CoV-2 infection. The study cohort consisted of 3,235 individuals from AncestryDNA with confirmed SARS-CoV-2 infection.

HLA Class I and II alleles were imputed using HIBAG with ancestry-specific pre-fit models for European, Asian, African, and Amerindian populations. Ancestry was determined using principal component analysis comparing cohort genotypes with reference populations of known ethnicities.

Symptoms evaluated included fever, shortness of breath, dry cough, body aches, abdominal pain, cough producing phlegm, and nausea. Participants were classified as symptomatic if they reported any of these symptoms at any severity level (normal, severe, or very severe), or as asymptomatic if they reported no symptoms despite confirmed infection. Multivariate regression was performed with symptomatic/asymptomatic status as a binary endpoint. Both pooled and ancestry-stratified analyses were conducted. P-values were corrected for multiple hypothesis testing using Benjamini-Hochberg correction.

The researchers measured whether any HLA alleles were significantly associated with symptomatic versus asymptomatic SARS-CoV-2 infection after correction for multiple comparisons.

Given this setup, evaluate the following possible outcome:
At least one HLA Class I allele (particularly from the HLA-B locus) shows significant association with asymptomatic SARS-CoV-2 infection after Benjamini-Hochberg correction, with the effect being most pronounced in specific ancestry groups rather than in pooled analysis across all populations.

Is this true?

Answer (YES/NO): NO